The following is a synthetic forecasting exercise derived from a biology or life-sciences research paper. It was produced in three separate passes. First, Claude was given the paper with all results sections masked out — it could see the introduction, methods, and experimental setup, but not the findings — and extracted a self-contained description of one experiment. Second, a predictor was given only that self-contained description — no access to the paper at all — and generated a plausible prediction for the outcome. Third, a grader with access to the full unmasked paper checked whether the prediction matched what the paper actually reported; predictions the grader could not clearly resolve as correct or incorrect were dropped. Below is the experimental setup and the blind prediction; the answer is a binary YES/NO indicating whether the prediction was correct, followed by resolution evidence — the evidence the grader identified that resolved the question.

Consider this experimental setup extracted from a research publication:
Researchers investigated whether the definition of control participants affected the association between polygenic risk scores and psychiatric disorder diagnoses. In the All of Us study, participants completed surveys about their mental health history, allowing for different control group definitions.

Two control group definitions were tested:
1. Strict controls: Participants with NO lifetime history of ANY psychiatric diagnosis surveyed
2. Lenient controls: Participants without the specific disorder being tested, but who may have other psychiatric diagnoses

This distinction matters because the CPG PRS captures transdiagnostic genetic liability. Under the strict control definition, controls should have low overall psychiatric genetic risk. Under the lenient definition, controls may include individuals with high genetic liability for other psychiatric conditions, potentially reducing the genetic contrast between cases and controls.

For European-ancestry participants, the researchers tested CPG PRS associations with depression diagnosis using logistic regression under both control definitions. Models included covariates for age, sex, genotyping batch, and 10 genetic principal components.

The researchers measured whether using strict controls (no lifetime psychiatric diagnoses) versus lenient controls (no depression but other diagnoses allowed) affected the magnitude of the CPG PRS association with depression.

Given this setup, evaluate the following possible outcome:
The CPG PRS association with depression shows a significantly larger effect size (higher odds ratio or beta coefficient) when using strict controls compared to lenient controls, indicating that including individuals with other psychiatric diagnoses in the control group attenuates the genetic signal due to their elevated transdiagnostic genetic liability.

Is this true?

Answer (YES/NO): YES